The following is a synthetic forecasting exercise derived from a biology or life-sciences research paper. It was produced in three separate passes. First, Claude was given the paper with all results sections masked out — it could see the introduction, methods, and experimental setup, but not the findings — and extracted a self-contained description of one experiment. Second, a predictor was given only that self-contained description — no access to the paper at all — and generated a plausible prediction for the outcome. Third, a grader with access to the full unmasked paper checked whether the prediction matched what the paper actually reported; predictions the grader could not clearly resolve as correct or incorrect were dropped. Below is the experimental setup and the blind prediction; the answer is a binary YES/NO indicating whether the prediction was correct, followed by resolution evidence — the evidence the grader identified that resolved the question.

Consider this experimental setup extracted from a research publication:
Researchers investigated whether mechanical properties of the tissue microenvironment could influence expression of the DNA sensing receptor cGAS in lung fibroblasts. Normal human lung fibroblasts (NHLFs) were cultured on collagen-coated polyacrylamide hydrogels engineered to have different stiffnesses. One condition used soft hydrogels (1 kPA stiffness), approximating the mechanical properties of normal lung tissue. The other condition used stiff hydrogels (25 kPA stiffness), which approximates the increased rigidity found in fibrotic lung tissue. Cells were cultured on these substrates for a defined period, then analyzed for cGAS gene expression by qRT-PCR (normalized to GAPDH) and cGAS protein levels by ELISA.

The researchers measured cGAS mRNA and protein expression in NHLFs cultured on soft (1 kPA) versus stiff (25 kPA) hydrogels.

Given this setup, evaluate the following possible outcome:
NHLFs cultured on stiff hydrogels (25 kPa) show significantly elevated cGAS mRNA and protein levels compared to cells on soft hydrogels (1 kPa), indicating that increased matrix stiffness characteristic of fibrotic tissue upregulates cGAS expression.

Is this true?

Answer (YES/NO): YES